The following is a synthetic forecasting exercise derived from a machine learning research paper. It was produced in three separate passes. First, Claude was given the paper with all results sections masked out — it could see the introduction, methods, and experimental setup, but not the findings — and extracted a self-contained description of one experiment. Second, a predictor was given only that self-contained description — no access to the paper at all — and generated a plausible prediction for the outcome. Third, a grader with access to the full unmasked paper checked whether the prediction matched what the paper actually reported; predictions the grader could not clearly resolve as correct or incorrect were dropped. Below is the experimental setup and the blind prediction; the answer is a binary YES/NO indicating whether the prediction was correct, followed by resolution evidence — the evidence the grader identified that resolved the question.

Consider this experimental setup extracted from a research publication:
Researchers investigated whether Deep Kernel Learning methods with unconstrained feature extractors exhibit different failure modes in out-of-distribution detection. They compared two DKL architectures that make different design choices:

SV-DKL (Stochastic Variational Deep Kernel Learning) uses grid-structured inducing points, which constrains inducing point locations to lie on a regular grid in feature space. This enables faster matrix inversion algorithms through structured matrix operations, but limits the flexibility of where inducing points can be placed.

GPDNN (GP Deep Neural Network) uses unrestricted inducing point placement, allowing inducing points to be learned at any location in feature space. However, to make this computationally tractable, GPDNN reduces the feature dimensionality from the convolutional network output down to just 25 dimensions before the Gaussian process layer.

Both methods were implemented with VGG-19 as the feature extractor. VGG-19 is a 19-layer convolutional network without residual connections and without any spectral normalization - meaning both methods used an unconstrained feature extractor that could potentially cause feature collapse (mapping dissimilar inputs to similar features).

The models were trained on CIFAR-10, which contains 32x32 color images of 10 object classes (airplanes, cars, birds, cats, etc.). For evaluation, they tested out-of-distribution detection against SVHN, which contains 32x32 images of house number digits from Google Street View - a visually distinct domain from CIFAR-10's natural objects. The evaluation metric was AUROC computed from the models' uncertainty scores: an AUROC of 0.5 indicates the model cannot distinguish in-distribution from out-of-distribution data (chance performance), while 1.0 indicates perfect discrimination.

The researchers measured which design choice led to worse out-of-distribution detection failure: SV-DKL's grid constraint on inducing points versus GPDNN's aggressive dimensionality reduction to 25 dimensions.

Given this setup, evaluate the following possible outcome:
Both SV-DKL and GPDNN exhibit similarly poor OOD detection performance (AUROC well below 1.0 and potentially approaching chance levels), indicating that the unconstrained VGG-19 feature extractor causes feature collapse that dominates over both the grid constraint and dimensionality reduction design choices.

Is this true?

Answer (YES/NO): NO